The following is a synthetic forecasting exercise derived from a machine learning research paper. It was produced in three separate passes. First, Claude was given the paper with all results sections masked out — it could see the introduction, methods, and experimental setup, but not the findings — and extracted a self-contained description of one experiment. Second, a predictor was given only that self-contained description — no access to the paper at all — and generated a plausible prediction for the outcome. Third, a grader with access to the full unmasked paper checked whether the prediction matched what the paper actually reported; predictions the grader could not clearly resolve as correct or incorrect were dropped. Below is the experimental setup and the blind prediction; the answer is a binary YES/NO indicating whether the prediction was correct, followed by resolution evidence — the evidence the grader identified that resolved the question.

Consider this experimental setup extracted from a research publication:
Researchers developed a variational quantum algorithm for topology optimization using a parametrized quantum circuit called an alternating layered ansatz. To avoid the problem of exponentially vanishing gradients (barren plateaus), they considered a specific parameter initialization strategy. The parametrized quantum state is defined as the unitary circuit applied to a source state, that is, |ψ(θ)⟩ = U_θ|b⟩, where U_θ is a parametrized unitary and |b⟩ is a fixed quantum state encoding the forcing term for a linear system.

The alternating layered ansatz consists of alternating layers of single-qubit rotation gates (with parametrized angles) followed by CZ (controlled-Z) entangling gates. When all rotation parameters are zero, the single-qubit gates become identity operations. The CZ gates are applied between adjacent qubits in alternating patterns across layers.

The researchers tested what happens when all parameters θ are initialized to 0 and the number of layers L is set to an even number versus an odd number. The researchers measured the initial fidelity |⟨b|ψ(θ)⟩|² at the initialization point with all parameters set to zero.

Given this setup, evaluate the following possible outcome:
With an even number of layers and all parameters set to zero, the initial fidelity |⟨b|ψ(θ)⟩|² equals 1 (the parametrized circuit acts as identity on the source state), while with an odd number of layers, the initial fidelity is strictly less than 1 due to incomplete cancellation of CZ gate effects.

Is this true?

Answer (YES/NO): YES